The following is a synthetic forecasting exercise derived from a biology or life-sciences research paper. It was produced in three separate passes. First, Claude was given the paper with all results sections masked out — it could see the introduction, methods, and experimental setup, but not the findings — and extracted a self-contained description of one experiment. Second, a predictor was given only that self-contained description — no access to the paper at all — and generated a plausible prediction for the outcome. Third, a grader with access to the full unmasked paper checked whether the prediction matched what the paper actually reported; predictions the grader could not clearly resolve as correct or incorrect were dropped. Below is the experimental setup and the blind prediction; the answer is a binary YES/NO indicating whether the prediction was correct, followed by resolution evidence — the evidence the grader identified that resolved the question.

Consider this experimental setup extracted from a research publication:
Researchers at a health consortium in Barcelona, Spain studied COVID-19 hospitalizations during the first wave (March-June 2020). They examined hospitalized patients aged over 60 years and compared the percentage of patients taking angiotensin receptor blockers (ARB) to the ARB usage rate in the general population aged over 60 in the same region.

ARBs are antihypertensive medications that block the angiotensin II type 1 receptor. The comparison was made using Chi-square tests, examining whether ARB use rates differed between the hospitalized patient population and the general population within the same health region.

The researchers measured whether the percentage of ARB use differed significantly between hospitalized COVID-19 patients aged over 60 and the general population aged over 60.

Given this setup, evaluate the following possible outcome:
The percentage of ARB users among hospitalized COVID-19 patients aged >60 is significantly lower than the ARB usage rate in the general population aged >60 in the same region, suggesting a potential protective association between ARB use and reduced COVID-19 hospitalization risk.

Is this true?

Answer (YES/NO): NO